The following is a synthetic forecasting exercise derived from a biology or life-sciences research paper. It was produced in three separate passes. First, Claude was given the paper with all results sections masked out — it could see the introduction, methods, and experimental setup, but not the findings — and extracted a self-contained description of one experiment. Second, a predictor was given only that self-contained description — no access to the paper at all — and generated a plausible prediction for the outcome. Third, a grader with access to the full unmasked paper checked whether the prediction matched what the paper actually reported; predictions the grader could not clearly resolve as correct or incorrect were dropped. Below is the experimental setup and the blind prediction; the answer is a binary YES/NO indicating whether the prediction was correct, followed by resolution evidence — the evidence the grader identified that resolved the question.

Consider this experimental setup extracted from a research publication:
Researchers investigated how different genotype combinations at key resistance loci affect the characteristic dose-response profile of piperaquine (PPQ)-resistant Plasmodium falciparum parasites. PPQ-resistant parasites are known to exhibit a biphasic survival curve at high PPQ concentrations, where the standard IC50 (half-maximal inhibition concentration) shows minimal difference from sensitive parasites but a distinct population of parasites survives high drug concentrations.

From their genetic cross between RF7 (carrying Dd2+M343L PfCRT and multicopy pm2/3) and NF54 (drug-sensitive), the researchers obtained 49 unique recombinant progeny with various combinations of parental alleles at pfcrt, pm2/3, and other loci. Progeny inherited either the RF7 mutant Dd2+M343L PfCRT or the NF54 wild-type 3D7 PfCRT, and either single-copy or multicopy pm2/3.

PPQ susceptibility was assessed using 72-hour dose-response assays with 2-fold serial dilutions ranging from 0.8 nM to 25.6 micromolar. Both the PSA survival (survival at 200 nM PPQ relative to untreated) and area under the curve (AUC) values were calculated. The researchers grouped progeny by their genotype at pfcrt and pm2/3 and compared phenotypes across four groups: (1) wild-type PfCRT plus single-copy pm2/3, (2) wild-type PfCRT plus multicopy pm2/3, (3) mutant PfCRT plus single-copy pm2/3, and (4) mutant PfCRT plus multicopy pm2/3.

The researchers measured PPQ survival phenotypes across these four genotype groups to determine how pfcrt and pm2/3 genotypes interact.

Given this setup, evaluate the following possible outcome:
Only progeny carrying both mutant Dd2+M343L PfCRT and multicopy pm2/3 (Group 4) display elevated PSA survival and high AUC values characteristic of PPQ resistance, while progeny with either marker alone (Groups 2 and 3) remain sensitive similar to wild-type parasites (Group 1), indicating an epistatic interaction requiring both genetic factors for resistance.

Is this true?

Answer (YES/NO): NO